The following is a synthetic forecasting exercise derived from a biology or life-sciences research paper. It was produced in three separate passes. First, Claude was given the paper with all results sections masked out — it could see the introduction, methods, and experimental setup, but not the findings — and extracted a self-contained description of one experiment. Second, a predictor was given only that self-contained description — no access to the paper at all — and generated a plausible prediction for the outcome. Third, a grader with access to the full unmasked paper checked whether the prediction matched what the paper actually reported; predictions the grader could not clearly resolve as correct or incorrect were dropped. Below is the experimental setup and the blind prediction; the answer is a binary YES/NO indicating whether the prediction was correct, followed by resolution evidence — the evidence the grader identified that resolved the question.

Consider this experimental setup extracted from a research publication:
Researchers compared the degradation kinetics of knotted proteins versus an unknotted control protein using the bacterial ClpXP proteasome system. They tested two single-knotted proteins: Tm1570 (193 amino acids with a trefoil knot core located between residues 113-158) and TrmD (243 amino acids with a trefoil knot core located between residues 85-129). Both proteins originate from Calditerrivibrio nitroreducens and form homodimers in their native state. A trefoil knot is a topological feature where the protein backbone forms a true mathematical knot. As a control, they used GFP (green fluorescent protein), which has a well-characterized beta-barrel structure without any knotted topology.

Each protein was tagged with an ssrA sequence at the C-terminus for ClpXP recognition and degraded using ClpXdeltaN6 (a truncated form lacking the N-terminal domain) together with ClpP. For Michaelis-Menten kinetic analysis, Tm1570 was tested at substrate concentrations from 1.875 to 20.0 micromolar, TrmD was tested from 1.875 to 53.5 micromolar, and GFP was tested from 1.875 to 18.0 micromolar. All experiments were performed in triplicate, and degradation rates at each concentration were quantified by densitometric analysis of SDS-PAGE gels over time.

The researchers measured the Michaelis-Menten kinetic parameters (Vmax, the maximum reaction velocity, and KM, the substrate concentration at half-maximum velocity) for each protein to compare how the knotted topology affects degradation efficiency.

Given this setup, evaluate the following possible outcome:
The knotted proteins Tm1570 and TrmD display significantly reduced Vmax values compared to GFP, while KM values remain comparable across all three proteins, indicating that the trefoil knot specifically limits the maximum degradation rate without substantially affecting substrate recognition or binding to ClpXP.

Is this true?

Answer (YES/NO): NO